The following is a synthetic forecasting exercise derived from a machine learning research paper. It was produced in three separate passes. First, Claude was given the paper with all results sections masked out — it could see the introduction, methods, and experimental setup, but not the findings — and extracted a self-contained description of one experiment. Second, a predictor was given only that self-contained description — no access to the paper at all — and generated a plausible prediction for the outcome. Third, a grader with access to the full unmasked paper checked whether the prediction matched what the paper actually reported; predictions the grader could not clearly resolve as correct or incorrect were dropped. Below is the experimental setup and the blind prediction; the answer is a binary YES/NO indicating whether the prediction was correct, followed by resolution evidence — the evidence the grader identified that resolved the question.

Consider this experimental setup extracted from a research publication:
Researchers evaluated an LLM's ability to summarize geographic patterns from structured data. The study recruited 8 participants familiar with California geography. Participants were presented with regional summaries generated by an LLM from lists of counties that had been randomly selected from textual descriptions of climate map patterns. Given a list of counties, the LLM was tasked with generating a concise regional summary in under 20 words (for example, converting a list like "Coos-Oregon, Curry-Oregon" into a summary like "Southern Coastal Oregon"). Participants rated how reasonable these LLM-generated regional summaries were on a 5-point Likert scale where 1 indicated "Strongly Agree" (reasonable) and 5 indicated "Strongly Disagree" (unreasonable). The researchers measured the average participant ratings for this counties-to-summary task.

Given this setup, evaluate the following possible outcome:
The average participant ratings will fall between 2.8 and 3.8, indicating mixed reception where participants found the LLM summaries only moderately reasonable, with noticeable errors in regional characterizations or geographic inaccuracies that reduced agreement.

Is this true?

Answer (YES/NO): NO